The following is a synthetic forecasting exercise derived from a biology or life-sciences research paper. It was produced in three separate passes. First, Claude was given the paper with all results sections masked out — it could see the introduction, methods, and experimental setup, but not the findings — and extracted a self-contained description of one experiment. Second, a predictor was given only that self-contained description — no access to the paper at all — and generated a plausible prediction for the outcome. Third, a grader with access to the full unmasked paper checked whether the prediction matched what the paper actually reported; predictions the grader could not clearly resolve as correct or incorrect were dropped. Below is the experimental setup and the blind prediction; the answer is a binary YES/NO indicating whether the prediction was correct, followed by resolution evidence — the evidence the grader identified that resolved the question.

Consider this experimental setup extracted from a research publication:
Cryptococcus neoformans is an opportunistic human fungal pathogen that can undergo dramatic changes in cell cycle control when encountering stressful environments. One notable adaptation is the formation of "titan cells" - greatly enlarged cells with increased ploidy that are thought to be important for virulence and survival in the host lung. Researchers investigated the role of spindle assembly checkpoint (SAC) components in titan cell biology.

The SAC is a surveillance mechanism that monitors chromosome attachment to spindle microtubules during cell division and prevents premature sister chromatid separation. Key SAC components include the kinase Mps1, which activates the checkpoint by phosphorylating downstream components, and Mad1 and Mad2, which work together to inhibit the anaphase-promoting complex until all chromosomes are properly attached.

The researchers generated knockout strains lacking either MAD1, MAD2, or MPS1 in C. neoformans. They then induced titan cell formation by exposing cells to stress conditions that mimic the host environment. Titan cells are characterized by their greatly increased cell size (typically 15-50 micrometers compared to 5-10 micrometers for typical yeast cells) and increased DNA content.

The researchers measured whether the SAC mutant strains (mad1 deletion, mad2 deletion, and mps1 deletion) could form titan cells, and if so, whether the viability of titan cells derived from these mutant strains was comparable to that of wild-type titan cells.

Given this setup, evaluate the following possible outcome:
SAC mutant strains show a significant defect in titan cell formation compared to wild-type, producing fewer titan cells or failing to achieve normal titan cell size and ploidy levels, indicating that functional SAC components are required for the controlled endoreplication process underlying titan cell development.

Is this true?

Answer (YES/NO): NO